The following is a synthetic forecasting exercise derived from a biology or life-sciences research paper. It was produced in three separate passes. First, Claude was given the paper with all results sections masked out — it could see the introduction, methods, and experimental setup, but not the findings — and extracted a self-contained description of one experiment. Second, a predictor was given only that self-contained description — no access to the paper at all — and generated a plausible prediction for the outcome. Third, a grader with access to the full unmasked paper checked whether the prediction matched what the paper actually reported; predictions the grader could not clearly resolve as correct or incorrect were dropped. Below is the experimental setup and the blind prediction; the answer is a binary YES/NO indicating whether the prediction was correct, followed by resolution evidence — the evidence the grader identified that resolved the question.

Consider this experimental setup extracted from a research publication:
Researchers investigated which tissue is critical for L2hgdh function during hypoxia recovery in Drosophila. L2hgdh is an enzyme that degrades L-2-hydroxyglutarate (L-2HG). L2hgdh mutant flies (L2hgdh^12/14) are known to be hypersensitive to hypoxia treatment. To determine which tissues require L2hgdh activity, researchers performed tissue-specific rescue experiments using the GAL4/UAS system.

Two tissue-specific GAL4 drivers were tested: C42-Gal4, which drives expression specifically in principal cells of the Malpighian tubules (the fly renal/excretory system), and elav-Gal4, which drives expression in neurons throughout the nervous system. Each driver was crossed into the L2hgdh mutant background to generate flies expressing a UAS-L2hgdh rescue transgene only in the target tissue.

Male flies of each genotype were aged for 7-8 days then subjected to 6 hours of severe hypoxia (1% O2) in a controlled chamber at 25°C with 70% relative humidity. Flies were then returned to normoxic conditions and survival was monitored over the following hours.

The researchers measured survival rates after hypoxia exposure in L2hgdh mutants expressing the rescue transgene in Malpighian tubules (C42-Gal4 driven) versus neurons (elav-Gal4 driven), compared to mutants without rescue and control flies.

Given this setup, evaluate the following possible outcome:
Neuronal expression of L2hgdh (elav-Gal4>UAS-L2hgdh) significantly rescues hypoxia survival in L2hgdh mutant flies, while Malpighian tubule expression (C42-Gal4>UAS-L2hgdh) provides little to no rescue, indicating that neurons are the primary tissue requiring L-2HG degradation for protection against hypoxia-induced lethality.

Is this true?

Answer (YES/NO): NO